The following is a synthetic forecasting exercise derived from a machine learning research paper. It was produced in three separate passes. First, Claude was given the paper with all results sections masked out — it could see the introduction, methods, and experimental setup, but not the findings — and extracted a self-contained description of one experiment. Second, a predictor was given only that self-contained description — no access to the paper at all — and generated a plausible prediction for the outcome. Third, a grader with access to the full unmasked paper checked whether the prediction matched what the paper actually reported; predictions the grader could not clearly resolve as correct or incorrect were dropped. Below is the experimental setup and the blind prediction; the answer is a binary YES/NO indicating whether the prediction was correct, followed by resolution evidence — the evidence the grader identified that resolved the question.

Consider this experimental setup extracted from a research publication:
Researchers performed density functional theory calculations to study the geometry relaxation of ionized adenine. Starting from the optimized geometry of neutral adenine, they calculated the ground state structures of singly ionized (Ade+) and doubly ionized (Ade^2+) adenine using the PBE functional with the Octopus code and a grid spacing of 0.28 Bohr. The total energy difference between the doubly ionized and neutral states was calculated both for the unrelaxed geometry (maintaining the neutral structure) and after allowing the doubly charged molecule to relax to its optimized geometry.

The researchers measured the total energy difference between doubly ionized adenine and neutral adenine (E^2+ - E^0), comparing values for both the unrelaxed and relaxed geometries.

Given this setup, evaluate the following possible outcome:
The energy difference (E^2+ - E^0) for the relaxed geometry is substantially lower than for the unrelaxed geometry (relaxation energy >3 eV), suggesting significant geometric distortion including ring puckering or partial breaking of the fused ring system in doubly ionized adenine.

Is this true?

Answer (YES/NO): NO